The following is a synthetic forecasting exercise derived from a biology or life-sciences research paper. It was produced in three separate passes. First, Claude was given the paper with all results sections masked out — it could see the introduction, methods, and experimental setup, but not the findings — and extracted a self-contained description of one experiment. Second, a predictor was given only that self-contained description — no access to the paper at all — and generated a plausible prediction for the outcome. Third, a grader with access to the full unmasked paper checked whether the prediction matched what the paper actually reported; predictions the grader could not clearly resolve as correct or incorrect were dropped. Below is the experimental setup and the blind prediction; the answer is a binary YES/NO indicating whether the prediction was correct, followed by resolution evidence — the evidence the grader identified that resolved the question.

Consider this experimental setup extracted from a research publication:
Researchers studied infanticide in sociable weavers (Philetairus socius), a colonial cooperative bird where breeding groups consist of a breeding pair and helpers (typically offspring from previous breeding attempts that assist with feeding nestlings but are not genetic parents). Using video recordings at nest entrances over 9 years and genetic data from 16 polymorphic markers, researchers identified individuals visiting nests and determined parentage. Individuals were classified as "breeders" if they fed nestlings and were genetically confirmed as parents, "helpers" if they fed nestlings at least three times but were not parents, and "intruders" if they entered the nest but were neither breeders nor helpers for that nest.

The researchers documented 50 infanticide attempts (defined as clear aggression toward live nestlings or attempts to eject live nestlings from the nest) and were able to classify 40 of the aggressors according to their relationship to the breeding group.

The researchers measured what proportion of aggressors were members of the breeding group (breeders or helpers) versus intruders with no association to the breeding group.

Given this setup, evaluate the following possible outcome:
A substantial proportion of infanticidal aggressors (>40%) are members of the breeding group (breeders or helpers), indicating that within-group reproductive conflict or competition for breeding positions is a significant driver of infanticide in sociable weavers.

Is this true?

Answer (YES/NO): NO